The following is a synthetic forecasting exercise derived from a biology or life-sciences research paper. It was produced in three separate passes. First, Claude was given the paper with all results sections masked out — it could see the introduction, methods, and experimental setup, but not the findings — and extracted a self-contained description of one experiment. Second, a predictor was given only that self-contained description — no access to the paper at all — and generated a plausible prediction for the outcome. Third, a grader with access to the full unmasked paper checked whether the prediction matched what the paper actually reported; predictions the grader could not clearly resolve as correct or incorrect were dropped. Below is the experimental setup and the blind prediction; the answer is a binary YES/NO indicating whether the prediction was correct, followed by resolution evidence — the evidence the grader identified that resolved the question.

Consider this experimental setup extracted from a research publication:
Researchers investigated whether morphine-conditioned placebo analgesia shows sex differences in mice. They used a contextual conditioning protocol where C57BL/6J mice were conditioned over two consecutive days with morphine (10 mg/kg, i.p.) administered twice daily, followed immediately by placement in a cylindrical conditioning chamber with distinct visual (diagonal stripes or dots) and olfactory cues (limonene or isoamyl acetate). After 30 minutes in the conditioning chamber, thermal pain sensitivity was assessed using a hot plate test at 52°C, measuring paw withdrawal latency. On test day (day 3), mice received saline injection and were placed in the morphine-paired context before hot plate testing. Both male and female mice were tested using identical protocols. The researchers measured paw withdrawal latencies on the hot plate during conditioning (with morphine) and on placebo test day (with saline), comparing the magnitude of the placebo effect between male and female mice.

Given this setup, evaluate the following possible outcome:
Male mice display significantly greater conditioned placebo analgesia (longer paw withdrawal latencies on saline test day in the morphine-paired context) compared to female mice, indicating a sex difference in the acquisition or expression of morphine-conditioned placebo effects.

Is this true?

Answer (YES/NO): YES